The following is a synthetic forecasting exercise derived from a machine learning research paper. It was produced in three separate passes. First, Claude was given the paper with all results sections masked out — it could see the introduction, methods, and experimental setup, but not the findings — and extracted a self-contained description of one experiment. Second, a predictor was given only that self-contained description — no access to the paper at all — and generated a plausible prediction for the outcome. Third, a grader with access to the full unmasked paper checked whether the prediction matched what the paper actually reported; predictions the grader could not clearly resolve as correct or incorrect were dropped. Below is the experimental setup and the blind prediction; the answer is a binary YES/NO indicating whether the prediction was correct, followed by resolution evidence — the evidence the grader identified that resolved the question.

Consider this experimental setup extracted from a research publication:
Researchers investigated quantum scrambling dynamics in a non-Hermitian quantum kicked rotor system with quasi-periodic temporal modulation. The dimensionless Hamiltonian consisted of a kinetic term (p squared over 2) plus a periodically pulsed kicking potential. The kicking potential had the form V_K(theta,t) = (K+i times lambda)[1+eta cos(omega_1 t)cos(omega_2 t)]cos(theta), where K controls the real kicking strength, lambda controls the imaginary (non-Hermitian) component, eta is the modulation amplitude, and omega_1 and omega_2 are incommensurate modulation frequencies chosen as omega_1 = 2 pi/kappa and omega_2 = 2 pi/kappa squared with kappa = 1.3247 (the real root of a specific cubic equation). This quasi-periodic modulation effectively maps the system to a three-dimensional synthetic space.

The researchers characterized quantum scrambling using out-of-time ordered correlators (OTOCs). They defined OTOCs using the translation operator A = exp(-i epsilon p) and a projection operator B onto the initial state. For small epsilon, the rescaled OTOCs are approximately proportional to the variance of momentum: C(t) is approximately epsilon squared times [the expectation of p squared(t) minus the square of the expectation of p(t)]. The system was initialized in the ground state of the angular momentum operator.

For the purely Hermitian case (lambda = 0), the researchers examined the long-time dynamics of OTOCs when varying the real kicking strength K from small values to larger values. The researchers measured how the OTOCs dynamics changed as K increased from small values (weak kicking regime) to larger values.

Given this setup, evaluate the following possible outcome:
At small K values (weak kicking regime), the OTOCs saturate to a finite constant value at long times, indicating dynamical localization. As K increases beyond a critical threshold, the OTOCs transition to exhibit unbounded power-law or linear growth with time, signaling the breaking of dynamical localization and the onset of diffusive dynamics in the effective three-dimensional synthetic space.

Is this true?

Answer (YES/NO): YES